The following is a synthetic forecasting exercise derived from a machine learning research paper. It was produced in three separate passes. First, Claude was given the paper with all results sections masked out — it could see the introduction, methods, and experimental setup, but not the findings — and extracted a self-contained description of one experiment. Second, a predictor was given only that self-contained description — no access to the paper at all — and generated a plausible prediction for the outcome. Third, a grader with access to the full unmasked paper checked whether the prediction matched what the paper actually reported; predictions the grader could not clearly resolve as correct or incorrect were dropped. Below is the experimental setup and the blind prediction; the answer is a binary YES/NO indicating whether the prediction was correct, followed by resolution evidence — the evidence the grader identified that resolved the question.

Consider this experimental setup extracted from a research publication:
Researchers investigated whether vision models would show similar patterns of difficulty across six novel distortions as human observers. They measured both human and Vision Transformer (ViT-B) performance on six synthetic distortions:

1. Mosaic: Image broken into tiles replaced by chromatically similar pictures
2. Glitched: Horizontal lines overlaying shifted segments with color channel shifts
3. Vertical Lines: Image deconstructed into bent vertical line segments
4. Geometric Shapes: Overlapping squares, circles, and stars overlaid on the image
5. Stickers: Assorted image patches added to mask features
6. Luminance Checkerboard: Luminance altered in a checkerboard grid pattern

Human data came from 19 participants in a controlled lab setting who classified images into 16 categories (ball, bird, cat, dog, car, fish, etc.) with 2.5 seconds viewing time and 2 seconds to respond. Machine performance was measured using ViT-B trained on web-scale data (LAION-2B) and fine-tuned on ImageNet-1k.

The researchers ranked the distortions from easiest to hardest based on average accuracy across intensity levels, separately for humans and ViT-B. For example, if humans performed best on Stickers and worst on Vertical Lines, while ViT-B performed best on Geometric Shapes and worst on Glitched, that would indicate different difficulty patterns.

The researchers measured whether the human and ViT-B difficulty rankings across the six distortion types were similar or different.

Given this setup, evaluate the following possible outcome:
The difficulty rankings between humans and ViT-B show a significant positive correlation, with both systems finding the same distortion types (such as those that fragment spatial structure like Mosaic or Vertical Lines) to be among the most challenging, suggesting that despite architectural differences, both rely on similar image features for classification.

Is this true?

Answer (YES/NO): NO